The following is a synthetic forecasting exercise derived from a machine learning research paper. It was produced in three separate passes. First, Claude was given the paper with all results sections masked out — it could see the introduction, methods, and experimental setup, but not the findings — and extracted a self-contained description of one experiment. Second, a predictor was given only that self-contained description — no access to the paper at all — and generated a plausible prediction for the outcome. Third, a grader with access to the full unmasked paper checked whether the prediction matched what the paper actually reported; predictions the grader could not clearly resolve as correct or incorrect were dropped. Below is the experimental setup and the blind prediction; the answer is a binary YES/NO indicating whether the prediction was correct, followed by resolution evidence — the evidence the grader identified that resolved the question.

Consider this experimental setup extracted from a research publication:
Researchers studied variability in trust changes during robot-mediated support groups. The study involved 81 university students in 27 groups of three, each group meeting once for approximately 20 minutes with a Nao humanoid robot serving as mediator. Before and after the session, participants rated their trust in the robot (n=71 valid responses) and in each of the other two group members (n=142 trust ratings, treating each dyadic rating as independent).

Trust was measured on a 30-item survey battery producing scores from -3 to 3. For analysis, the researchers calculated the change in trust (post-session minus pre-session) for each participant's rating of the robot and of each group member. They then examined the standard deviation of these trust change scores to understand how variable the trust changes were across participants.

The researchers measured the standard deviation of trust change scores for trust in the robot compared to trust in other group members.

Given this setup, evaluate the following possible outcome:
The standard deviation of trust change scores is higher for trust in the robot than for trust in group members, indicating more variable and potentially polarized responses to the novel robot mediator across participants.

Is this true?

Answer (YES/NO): NO